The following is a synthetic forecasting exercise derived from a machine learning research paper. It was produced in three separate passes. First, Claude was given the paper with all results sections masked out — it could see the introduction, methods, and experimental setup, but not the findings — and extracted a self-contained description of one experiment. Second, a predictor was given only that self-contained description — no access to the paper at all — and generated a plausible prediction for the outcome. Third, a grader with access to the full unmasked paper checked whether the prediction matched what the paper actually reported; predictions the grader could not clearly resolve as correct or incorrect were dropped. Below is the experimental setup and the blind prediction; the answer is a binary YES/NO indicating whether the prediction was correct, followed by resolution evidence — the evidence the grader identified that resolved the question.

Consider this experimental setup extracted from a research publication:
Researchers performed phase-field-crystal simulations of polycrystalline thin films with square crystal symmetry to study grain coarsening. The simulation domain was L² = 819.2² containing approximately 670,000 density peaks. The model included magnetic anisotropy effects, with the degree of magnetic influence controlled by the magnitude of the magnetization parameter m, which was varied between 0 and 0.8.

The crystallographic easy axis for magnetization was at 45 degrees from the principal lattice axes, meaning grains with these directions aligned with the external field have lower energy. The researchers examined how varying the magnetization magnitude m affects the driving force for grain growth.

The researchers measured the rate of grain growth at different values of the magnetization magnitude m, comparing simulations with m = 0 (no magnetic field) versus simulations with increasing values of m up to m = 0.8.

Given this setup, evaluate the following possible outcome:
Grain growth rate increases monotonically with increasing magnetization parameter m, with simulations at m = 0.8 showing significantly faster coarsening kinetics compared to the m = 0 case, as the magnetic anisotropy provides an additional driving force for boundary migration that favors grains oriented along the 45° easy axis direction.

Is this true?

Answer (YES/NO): YES